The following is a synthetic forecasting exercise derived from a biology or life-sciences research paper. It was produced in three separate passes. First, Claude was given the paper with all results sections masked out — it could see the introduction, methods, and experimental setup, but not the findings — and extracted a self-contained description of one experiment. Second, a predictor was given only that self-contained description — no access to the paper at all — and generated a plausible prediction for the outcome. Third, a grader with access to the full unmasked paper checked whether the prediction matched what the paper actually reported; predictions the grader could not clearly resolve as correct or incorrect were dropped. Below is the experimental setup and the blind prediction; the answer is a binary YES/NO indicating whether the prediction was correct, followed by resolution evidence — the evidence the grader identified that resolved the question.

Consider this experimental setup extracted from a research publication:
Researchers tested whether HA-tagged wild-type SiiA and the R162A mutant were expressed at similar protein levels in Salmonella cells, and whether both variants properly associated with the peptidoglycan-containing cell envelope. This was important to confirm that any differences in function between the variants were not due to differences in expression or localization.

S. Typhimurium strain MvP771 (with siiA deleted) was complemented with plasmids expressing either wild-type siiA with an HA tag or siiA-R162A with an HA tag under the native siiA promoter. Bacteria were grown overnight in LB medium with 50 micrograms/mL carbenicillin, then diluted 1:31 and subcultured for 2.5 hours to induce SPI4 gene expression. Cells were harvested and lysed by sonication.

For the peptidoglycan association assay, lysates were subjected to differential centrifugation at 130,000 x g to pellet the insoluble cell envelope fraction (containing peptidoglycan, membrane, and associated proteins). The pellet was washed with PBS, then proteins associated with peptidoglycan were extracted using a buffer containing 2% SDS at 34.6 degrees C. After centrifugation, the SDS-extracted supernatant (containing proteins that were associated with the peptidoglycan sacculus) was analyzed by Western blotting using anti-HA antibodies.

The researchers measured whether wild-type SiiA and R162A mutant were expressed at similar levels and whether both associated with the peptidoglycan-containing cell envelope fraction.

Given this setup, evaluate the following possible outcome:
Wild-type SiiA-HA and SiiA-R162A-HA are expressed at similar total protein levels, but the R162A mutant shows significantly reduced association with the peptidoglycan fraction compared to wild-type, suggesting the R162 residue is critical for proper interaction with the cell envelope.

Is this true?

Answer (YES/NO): YES